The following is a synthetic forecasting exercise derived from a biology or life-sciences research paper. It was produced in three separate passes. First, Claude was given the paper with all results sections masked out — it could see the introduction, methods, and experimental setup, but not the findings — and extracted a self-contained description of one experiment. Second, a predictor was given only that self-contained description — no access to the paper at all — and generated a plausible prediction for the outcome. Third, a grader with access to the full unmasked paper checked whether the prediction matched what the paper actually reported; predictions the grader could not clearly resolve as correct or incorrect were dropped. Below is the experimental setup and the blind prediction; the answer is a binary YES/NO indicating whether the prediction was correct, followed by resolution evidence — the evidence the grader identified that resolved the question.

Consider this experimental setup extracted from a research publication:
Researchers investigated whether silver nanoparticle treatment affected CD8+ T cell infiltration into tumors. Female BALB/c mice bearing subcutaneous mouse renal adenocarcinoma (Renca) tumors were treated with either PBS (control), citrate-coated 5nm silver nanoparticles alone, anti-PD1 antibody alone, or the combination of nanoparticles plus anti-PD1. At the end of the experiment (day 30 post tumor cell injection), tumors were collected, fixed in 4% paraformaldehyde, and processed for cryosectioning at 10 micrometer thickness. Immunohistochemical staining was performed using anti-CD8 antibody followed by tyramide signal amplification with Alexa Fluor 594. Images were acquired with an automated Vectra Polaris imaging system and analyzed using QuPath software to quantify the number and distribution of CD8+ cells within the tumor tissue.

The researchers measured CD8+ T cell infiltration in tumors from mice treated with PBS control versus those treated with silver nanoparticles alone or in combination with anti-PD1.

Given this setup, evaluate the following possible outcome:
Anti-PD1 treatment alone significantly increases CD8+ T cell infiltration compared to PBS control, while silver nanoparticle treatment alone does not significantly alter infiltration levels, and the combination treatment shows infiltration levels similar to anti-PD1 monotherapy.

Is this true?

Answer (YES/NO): NO